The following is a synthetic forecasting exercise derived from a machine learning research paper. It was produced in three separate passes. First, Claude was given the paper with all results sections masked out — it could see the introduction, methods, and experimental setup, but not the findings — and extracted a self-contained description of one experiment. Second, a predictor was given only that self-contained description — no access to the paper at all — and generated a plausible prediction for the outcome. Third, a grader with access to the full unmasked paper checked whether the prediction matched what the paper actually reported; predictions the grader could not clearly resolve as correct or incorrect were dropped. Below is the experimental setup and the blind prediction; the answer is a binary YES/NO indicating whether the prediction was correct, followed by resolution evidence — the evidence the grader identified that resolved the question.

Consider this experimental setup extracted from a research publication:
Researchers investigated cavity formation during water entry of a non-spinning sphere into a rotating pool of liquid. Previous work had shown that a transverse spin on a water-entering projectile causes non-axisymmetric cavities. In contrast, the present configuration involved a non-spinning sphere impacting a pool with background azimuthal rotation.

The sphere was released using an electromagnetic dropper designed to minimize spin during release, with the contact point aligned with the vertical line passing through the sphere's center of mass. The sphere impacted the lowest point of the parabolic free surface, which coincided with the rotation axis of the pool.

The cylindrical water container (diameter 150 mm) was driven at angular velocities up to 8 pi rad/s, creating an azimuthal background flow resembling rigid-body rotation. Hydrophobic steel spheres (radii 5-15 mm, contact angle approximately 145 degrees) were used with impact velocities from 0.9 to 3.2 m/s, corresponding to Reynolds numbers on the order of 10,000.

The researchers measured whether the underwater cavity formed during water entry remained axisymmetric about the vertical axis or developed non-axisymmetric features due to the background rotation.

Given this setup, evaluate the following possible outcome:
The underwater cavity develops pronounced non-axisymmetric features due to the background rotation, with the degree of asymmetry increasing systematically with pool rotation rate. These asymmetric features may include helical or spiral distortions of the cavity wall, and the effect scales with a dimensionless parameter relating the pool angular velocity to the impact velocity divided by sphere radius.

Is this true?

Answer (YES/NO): NO